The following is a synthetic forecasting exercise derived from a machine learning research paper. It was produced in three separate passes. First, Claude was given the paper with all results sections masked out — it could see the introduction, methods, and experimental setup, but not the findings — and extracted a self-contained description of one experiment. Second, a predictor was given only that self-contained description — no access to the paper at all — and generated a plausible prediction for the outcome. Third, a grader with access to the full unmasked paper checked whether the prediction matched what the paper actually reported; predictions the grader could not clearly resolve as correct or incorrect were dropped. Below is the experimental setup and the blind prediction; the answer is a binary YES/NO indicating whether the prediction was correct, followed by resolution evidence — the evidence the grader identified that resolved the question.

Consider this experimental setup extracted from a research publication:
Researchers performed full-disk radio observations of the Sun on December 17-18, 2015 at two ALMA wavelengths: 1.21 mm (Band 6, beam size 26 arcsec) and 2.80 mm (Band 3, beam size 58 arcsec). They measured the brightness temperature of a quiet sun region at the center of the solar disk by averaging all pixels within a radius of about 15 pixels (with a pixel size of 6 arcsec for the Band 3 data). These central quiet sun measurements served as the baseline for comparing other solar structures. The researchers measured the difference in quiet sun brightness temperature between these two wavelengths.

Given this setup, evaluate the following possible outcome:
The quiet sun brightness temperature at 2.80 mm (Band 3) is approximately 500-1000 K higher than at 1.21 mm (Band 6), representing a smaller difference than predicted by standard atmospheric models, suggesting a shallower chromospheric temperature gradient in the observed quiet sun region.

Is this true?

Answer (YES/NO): NO